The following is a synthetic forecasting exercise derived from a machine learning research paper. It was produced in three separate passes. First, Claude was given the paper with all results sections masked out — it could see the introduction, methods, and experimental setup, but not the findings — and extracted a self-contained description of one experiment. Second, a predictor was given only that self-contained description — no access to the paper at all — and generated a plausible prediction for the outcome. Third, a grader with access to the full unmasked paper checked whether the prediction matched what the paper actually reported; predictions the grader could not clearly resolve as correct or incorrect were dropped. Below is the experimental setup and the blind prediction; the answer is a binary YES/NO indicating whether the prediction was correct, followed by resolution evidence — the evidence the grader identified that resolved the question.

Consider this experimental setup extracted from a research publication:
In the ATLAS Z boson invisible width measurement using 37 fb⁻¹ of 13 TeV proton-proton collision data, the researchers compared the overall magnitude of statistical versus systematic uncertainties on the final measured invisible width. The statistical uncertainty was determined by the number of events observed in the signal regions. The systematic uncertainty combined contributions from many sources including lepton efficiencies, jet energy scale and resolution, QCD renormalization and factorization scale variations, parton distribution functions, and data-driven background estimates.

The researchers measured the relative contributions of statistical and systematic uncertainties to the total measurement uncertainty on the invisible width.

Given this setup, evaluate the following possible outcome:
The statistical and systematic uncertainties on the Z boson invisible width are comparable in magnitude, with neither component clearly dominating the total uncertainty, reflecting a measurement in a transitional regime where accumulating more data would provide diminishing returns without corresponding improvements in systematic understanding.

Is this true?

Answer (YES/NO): NO